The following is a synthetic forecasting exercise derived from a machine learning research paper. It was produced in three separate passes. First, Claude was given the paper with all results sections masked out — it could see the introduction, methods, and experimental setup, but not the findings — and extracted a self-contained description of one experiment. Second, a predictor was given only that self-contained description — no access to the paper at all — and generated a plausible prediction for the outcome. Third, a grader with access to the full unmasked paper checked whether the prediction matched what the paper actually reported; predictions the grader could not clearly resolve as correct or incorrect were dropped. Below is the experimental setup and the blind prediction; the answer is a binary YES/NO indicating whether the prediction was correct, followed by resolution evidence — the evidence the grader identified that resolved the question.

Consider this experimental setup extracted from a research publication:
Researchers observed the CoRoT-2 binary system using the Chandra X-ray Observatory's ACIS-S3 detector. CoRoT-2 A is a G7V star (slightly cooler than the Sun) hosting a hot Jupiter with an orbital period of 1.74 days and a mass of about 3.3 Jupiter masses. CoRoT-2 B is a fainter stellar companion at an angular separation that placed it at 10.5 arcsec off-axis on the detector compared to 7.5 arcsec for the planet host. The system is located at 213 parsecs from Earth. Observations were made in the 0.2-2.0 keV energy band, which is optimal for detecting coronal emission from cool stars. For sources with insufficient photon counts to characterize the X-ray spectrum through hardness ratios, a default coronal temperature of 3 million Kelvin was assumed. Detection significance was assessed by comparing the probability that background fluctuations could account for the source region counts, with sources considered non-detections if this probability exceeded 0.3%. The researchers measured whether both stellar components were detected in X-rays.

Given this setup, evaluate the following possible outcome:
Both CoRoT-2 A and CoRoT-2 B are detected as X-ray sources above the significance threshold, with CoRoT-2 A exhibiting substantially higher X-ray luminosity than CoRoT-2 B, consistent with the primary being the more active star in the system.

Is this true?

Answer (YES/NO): NO